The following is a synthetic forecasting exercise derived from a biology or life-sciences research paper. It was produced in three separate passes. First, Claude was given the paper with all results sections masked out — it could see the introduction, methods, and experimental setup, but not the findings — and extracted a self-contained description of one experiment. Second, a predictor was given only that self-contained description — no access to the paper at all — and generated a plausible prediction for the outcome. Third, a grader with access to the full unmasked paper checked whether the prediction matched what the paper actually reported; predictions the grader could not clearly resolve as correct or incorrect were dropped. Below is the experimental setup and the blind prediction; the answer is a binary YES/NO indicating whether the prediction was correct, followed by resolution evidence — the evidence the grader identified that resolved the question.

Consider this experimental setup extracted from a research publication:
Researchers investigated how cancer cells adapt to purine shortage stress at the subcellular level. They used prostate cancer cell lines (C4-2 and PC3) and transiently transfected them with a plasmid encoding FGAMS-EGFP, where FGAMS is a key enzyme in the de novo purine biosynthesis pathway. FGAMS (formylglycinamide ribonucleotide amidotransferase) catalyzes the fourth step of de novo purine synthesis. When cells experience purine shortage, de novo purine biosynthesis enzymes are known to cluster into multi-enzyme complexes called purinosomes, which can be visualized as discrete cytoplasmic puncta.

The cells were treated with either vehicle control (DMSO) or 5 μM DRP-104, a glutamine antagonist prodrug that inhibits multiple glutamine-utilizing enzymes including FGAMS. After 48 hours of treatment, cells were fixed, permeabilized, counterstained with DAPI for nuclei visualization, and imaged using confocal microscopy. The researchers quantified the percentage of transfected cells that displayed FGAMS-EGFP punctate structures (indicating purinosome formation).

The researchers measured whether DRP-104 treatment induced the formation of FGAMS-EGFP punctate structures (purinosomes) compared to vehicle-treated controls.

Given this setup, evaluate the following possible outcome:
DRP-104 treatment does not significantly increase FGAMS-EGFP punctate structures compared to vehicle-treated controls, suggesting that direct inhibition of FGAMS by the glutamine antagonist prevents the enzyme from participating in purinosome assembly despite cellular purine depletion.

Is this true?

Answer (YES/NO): NO